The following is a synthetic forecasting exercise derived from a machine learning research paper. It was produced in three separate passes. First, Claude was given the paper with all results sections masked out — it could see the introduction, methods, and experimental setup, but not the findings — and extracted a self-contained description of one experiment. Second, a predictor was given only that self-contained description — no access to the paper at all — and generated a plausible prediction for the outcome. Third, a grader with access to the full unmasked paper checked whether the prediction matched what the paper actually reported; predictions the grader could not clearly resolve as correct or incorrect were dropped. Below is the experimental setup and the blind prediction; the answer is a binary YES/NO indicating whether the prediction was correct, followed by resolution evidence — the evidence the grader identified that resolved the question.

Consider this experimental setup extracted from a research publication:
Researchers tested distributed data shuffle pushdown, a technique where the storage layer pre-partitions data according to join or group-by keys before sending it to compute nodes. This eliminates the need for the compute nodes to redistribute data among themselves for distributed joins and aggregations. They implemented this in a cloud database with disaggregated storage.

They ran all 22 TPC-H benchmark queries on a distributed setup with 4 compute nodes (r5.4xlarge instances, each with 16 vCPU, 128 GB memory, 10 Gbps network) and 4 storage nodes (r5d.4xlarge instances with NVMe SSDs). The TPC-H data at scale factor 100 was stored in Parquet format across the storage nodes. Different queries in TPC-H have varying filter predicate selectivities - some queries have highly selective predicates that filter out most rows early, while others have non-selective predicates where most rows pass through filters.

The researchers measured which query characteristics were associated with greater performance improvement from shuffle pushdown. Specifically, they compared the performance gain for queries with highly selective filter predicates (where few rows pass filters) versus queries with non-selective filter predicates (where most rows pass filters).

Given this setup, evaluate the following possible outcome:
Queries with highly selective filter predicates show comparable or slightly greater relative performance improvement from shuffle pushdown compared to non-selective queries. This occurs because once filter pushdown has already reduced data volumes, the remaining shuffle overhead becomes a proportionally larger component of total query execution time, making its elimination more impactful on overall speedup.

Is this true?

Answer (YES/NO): NO